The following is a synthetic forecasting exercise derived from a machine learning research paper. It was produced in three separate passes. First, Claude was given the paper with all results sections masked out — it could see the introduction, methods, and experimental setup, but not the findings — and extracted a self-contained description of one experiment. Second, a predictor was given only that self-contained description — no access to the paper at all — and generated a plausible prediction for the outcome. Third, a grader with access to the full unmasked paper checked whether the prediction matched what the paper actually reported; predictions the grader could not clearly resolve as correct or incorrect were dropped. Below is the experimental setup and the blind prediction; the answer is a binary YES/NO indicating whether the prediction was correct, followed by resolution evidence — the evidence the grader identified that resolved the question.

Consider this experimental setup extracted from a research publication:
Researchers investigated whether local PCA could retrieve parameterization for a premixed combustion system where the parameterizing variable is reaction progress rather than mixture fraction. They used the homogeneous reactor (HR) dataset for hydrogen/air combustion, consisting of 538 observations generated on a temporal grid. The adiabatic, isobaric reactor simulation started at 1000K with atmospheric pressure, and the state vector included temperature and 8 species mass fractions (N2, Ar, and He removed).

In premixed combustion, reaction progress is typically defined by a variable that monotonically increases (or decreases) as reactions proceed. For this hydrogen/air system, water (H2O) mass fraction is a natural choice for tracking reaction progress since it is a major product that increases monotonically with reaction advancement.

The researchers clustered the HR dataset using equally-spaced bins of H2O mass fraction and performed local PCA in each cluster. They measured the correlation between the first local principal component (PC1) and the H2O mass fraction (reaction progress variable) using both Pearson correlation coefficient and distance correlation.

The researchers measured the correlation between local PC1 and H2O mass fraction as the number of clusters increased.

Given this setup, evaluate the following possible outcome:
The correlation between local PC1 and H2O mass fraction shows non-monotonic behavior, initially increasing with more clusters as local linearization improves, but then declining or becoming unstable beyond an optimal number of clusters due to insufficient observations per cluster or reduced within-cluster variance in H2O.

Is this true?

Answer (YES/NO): NO